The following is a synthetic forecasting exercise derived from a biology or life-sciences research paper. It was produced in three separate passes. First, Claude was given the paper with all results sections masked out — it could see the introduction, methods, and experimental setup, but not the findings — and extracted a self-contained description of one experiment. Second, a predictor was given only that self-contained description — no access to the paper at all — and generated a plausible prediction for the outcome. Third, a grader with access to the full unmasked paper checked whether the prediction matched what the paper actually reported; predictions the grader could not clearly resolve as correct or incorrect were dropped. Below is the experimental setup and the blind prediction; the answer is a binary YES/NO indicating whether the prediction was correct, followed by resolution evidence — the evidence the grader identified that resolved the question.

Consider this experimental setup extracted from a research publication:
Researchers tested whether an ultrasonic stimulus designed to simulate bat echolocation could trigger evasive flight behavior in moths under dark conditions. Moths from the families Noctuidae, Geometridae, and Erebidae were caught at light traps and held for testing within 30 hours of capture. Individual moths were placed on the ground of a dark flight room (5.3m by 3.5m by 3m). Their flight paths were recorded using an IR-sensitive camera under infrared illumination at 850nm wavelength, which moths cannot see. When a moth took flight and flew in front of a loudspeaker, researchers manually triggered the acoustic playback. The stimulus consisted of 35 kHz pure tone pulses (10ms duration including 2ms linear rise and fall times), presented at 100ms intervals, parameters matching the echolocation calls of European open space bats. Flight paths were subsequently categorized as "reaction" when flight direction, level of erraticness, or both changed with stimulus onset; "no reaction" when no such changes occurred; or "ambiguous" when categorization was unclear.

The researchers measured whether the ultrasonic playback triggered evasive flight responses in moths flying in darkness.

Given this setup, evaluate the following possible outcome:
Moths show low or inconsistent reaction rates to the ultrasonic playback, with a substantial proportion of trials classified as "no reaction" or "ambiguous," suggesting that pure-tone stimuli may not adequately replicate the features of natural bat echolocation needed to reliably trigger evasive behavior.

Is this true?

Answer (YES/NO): NO